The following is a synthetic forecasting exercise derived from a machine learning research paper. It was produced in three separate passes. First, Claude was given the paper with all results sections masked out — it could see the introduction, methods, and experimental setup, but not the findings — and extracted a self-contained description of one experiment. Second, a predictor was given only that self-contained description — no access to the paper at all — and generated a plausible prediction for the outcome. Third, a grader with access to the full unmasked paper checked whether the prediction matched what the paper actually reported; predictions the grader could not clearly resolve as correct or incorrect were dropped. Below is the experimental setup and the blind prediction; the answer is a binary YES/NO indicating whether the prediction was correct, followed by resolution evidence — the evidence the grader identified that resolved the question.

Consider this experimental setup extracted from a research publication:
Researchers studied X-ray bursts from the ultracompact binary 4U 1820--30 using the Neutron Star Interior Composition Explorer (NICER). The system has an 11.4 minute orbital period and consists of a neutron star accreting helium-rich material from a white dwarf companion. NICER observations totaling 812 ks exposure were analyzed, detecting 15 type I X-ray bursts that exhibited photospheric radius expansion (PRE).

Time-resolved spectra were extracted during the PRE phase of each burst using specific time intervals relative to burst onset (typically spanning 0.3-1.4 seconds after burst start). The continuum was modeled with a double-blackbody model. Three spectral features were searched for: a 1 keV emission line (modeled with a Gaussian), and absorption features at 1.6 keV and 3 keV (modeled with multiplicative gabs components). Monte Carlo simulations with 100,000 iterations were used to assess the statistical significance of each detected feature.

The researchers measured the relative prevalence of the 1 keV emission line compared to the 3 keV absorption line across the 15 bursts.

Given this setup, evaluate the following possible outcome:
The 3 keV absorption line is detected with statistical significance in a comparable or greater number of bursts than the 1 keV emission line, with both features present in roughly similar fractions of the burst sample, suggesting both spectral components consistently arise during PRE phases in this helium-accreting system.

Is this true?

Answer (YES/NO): NO